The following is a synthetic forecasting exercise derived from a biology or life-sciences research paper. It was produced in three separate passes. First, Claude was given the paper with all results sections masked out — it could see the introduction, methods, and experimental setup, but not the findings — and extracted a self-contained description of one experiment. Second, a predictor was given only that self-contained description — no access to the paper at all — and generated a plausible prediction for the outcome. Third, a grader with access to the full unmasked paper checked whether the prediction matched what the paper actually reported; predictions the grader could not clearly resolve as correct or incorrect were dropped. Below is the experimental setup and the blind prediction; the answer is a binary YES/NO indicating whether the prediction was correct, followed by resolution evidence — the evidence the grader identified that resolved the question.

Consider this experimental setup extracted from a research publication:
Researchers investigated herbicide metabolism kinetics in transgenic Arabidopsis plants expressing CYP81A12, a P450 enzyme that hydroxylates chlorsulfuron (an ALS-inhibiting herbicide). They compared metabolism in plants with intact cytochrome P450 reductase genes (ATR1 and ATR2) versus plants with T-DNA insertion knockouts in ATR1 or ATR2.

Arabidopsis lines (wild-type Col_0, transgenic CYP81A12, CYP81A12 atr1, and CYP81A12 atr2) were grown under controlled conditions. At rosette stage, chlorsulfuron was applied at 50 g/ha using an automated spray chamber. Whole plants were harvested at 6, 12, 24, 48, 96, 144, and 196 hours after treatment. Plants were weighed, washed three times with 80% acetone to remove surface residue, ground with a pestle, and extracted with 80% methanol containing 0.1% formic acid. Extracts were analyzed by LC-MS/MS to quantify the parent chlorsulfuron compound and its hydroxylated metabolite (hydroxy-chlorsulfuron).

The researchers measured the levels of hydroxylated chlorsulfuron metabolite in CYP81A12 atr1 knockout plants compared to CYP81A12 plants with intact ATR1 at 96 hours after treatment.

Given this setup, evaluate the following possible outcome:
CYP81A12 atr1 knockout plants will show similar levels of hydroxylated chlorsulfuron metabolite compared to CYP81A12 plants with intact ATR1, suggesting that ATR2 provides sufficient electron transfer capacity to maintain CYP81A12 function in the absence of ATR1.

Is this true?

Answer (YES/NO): NO